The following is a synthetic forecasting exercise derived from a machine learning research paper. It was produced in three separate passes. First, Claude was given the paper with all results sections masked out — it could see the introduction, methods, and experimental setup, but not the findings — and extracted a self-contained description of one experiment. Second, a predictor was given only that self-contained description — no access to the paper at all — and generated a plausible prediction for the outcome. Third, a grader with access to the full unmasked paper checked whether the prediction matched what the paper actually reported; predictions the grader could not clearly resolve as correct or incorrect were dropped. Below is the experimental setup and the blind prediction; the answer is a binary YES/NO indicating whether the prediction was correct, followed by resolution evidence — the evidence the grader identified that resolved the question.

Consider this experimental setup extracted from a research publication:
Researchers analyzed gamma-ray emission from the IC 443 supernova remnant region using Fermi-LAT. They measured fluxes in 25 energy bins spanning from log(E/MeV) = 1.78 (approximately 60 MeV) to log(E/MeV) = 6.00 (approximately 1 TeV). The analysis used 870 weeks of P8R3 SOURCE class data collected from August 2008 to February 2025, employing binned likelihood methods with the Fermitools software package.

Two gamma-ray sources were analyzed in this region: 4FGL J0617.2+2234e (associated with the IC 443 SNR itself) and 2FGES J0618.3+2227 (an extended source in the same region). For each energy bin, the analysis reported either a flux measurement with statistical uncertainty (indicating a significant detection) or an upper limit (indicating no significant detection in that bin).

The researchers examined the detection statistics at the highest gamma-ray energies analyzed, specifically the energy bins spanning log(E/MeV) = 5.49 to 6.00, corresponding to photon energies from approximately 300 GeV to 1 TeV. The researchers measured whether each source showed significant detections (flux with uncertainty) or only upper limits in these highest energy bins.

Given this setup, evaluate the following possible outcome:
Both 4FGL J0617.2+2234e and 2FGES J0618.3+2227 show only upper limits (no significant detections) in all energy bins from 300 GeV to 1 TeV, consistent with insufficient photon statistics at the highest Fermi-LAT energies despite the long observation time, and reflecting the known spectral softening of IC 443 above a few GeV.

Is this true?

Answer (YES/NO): NO